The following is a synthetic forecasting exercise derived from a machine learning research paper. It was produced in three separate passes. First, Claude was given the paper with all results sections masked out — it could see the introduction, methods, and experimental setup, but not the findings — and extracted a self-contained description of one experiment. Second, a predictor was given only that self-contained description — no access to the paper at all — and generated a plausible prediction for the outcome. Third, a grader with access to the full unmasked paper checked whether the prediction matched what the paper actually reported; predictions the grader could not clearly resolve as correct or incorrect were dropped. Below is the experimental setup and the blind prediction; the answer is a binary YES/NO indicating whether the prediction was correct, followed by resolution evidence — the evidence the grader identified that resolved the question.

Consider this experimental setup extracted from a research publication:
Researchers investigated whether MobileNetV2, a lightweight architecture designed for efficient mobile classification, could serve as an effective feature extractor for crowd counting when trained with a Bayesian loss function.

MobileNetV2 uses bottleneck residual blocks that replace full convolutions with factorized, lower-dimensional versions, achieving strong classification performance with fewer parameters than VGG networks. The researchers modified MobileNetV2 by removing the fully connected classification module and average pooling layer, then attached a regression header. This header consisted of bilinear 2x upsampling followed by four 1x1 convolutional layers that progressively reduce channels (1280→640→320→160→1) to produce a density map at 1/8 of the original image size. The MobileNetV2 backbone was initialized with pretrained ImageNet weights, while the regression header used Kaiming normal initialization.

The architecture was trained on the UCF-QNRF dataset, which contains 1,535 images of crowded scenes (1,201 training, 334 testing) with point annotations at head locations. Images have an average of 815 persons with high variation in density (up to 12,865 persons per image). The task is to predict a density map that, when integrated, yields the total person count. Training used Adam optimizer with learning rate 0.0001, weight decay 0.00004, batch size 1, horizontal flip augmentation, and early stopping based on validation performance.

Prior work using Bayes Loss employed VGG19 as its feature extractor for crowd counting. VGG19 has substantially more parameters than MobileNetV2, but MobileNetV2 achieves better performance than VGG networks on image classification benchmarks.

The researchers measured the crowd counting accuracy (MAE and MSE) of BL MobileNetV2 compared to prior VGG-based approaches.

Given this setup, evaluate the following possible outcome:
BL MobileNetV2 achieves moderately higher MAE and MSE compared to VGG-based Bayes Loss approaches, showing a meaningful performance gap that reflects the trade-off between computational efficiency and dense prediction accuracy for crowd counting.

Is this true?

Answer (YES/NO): NO